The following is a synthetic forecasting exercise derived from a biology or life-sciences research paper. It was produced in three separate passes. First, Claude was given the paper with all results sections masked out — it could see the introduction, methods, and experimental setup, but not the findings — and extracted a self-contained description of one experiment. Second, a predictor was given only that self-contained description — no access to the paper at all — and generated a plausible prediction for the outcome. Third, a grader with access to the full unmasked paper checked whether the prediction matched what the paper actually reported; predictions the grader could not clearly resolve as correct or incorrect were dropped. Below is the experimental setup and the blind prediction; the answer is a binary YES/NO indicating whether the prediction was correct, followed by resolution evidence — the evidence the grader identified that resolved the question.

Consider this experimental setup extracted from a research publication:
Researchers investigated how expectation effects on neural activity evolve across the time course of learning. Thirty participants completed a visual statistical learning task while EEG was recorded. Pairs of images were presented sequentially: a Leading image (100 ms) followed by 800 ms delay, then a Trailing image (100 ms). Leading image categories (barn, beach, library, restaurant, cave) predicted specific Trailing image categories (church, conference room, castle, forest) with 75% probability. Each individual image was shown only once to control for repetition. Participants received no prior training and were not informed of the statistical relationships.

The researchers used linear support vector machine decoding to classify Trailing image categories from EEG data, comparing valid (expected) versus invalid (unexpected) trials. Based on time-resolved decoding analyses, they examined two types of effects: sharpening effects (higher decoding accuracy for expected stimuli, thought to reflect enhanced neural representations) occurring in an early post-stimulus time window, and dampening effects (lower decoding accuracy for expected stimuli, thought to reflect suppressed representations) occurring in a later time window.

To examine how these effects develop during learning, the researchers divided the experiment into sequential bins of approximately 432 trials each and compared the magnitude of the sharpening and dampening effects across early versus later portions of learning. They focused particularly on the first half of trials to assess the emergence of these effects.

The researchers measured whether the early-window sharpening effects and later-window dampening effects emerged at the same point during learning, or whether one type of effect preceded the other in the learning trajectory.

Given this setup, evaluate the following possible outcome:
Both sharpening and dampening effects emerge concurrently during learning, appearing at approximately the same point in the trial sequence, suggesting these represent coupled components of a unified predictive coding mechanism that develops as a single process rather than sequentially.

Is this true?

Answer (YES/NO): NO